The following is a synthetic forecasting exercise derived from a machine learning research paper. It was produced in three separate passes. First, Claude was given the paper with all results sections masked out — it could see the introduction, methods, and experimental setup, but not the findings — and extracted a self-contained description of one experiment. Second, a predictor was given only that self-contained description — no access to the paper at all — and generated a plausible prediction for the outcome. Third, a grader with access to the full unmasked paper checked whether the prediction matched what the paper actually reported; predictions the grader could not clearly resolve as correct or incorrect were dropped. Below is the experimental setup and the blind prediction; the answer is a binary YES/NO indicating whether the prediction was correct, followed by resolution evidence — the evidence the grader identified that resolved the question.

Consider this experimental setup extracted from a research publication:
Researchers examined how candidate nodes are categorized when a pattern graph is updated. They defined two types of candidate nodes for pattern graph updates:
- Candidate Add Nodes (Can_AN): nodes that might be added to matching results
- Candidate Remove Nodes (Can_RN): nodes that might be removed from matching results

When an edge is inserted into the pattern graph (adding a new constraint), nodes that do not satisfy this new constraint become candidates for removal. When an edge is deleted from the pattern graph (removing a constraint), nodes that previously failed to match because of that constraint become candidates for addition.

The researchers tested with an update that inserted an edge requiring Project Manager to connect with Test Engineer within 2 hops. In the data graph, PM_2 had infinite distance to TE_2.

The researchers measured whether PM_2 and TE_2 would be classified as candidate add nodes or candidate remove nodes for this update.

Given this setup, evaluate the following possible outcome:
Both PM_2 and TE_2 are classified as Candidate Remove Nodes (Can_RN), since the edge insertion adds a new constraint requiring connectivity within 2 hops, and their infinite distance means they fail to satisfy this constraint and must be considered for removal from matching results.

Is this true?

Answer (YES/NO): YES